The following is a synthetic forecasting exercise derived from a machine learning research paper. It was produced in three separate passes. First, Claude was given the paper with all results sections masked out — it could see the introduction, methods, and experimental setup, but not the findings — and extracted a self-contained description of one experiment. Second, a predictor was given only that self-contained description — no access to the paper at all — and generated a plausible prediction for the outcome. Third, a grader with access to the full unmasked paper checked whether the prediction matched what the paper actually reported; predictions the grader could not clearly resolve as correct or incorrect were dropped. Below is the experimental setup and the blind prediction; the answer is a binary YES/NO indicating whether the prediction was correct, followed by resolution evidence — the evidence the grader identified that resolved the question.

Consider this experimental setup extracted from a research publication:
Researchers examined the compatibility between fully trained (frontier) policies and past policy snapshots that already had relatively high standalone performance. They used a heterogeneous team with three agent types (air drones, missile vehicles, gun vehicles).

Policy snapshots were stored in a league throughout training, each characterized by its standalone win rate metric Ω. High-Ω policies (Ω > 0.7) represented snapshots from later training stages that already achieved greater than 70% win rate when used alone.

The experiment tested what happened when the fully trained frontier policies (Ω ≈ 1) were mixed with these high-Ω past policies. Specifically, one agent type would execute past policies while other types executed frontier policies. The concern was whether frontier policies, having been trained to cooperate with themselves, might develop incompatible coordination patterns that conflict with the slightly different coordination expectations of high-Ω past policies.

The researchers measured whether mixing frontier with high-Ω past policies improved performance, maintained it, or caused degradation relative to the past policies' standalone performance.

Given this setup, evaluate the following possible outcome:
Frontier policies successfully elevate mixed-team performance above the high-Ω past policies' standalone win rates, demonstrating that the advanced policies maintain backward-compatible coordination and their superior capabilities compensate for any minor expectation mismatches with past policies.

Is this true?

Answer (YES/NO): NO